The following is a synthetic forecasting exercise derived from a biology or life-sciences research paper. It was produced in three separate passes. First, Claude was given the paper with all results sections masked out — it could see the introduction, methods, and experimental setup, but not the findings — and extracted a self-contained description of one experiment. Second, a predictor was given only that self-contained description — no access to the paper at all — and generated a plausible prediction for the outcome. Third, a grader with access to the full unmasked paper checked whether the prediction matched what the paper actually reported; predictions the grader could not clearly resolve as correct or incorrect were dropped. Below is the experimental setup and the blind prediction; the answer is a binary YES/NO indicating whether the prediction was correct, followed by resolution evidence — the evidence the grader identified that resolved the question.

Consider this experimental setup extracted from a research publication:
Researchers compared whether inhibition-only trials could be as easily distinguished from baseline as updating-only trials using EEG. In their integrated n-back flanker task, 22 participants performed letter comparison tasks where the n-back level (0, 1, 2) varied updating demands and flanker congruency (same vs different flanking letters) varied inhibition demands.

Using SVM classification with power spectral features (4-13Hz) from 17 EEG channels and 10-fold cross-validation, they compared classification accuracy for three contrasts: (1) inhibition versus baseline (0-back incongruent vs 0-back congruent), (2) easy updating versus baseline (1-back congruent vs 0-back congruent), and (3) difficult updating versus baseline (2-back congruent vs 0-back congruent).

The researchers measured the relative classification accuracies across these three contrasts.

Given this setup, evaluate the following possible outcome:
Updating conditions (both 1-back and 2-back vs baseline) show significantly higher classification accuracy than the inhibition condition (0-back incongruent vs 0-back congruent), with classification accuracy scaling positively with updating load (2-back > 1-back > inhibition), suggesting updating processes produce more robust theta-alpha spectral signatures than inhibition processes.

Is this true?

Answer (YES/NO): YES